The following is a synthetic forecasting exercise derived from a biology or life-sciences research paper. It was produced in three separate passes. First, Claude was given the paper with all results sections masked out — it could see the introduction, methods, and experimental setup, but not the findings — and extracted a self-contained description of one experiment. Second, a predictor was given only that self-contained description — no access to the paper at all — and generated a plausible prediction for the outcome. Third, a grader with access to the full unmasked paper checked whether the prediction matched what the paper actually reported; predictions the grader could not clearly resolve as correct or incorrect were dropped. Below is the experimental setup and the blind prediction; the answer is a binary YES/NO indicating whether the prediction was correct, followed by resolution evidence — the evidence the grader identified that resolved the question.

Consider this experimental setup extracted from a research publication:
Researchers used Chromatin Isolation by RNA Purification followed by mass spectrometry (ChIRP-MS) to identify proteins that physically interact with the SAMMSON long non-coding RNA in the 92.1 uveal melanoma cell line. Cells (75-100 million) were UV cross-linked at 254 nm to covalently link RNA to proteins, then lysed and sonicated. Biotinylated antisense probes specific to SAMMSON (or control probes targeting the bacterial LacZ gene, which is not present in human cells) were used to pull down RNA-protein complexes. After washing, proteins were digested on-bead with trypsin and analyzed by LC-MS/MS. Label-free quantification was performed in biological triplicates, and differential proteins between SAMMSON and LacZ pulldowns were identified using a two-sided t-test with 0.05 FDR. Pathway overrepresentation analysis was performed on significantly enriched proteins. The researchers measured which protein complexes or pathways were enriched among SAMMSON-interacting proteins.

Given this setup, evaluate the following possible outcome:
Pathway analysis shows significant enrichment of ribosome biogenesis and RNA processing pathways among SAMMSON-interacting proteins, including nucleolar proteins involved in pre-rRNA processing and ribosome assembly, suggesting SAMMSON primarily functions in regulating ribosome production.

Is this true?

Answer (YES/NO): NO